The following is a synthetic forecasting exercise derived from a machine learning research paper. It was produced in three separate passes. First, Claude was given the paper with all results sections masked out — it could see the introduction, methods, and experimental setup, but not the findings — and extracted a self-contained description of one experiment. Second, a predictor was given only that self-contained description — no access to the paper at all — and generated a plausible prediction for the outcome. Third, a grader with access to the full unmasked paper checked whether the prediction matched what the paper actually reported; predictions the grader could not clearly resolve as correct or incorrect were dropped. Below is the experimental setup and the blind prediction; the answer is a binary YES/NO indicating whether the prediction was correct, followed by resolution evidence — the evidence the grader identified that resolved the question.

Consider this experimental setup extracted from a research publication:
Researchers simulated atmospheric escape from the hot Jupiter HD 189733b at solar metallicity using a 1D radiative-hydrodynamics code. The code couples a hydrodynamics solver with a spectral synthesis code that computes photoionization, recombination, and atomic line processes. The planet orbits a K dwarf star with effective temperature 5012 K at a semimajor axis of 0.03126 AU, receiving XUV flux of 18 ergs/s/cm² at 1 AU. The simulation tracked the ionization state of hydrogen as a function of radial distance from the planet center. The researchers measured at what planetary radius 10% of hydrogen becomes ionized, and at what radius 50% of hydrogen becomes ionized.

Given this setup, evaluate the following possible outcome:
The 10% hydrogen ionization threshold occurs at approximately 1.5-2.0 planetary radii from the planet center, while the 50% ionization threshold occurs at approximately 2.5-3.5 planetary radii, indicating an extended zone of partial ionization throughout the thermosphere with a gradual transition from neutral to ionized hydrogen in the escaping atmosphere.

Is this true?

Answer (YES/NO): NO